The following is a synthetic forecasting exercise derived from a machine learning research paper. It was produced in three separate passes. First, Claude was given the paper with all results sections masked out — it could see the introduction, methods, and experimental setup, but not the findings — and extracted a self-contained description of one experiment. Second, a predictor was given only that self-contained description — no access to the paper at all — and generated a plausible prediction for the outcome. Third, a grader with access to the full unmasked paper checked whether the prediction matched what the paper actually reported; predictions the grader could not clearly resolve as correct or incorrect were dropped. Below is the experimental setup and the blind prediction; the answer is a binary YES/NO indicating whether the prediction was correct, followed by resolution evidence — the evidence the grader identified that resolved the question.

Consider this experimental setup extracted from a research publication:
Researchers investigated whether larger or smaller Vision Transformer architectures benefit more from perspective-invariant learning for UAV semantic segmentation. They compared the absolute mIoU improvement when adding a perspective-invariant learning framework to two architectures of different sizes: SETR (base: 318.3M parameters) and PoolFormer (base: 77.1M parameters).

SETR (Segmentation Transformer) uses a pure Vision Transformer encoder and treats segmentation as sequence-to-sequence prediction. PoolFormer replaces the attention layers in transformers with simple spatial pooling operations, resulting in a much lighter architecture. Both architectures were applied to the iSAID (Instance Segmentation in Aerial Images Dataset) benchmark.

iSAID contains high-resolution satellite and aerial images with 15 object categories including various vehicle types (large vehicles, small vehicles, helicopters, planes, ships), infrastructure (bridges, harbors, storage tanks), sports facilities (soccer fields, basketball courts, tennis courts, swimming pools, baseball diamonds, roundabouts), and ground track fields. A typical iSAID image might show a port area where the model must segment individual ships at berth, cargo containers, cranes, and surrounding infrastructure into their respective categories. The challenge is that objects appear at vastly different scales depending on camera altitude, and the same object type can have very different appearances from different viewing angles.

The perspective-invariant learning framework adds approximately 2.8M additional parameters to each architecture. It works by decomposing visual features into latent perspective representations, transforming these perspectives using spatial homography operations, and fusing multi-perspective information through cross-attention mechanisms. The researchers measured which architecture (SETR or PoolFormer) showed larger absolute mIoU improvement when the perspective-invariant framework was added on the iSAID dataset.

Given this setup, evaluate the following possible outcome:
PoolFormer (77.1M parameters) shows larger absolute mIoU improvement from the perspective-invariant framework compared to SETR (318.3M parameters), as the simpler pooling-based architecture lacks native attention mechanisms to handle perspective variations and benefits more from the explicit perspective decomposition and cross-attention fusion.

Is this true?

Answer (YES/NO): YES